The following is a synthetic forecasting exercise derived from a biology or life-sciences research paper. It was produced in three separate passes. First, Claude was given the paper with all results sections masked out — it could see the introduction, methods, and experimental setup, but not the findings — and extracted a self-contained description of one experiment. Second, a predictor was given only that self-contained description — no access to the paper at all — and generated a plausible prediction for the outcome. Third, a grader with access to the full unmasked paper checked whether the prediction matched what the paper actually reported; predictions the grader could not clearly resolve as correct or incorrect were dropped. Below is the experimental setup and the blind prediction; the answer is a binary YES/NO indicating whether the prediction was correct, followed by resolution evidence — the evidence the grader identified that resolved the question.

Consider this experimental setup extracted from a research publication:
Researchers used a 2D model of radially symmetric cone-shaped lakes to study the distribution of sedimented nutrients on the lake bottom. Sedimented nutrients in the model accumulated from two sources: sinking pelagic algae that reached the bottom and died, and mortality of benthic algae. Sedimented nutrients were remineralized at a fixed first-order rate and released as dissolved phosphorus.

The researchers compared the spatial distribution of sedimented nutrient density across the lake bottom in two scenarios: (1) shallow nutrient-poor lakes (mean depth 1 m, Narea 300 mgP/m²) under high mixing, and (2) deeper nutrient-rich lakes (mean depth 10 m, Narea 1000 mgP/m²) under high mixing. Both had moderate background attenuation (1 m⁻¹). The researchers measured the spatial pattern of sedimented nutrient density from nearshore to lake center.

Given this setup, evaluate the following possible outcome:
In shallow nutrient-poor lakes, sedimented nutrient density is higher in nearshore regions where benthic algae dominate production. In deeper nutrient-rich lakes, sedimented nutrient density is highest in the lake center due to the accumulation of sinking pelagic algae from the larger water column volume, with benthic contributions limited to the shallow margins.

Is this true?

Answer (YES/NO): NO